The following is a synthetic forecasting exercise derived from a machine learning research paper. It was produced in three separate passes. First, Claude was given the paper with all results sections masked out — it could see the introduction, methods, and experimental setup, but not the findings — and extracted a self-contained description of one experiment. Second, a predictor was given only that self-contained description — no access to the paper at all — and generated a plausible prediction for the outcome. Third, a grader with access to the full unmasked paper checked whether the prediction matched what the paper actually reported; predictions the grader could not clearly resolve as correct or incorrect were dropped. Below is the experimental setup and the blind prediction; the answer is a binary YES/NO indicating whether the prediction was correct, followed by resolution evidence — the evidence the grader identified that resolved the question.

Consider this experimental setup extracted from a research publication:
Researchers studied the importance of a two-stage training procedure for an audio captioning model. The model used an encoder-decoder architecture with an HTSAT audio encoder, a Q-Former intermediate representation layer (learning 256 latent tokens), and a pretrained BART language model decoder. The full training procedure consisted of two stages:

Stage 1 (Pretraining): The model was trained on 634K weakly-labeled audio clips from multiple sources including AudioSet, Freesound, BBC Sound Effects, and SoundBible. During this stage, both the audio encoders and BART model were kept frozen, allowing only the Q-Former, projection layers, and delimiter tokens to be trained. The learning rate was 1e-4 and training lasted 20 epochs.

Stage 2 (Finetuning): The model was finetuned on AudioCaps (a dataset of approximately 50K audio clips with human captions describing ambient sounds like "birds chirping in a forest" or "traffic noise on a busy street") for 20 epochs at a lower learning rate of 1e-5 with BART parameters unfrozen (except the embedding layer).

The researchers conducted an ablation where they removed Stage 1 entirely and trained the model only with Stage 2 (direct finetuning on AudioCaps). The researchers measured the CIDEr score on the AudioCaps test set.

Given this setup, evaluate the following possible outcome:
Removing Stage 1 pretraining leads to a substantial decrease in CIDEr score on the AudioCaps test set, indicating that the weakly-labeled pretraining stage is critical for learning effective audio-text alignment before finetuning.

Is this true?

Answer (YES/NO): YES